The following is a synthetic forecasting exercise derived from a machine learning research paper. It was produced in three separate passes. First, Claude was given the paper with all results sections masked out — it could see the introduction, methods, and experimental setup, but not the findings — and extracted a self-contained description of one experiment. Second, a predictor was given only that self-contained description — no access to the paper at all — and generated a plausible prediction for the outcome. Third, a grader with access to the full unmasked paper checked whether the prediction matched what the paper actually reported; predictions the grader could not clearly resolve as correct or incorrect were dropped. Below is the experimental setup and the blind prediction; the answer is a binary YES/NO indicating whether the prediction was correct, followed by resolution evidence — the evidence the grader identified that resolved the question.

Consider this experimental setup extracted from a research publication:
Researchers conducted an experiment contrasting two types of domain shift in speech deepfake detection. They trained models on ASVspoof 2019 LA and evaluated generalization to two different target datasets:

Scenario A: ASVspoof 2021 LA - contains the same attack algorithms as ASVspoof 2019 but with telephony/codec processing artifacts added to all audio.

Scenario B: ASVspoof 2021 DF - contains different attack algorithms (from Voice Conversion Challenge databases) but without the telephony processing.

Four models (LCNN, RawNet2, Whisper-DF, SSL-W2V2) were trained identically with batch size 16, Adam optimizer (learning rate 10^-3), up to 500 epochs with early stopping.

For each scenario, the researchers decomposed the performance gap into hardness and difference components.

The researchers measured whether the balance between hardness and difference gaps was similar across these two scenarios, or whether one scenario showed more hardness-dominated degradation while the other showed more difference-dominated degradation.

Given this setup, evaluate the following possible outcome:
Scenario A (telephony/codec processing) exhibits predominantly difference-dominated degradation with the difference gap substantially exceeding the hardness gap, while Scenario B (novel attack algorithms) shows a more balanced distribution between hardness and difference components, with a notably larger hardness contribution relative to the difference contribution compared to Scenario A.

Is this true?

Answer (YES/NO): NO